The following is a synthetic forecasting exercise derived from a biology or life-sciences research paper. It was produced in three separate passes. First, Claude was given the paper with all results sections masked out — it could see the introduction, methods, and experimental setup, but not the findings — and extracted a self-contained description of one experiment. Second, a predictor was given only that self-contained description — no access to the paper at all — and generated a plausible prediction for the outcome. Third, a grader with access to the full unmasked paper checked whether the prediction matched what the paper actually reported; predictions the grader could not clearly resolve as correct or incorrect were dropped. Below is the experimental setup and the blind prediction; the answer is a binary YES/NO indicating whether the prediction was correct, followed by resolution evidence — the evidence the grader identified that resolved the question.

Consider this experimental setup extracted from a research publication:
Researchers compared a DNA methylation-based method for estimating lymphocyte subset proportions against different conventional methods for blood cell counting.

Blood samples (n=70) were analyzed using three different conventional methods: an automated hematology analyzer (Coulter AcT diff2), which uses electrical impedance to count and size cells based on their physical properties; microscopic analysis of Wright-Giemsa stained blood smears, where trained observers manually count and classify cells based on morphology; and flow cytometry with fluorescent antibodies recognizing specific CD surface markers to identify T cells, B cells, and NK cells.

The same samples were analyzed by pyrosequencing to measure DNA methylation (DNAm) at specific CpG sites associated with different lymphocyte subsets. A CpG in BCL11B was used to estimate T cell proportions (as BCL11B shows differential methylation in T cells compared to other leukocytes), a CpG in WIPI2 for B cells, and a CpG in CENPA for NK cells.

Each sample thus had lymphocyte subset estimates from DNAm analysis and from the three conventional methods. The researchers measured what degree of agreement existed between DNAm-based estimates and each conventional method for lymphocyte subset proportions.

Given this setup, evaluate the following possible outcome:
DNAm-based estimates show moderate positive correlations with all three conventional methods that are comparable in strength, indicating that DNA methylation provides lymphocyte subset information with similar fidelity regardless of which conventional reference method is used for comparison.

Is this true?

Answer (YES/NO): NO